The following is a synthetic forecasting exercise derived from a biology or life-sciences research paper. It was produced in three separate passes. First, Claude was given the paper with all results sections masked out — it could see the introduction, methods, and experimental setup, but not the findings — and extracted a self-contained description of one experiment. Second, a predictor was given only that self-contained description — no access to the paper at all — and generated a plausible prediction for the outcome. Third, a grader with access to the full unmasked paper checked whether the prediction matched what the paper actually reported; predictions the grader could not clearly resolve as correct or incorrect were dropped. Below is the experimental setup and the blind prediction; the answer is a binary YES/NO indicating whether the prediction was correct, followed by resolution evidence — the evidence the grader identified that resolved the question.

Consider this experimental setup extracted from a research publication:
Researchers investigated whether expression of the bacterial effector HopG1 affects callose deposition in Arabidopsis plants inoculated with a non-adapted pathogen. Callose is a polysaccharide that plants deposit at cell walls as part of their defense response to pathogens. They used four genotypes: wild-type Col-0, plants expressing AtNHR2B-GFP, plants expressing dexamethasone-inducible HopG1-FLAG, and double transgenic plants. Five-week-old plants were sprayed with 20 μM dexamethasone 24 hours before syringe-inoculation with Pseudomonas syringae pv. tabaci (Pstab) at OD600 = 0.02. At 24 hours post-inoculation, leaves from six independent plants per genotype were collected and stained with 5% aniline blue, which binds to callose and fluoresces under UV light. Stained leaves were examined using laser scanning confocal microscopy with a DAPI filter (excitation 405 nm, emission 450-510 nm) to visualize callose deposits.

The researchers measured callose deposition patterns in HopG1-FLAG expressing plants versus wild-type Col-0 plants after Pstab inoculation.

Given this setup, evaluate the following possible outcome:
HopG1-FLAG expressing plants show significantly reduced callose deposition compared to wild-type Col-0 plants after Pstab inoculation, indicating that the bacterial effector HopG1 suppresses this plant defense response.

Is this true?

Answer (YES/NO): YES